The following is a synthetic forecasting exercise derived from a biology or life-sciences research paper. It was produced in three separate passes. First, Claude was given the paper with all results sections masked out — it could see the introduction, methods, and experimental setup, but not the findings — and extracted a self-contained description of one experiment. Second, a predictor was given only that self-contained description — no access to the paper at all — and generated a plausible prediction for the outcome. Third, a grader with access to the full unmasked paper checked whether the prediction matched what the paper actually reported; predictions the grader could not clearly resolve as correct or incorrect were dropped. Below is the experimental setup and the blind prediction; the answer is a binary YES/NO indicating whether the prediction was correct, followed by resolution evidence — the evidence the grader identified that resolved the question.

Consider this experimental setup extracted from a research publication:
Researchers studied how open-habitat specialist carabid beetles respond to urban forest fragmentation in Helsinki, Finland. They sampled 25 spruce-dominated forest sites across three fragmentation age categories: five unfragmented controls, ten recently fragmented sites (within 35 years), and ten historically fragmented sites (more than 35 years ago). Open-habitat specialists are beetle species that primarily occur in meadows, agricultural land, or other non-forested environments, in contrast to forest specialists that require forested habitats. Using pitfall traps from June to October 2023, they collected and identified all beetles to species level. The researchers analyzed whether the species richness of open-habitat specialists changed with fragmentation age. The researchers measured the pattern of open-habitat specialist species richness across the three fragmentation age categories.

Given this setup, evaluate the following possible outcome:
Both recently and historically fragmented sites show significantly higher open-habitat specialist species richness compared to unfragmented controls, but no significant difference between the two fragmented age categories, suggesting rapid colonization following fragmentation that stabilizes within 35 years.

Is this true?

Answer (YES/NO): NO